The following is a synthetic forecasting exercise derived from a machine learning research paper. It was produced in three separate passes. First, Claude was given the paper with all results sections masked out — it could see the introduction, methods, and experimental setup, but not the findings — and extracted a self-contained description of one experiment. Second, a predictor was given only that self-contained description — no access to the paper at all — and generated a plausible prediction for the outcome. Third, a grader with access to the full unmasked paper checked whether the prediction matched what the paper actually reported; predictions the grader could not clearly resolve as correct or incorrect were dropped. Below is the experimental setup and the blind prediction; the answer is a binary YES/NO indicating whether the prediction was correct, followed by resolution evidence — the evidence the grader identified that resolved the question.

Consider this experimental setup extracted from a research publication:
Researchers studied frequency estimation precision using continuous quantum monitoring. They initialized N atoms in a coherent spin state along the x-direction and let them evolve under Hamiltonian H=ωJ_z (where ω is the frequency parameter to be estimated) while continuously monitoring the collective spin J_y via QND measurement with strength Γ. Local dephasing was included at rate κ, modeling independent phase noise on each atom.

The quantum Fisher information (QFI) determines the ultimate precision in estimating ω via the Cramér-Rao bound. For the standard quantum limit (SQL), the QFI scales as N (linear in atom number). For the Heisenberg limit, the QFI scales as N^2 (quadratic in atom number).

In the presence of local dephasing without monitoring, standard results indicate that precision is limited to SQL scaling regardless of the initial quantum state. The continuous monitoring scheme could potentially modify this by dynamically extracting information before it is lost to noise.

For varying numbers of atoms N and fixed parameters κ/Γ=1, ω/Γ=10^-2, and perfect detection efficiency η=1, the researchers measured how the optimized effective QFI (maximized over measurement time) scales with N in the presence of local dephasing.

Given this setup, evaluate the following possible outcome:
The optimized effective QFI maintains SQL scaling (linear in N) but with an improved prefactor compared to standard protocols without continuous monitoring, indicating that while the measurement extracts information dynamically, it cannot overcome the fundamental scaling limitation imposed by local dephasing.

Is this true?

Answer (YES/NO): NO